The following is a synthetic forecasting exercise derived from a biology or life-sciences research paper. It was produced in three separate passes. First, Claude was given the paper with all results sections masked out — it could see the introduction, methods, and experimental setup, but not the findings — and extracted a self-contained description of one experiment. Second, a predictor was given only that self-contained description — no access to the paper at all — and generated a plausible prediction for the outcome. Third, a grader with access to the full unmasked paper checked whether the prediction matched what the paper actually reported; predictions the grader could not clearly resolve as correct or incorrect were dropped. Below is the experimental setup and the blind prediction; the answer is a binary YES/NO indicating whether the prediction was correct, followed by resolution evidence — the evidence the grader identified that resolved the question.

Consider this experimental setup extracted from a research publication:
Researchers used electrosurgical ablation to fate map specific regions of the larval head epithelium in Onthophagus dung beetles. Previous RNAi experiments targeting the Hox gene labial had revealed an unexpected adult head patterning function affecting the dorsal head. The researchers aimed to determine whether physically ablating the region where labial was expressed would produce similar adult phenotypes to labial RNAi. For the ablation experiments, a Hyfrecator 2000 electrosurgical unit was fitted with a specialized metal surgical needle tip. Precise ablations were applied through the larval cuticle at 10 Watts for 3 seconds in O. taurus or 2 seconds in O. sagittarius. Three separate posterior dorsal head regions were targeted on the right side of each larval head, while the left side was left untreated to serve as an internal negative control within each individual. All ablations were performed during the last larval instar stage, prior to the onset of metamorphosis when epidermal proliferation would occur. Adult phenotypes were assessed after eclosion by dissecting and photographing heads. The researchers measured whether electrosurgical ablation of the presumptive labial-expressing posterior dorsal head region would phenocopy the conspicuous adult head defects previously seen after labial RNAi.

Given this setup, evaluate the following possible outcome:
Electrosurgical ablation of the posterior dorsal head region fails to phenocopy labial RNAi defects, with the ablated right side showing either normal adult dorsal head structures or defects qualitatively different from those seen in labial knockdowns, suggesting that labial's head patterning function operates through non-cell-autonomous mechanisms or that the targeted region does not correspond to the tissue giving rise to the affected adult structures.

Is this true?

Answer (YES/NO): NO